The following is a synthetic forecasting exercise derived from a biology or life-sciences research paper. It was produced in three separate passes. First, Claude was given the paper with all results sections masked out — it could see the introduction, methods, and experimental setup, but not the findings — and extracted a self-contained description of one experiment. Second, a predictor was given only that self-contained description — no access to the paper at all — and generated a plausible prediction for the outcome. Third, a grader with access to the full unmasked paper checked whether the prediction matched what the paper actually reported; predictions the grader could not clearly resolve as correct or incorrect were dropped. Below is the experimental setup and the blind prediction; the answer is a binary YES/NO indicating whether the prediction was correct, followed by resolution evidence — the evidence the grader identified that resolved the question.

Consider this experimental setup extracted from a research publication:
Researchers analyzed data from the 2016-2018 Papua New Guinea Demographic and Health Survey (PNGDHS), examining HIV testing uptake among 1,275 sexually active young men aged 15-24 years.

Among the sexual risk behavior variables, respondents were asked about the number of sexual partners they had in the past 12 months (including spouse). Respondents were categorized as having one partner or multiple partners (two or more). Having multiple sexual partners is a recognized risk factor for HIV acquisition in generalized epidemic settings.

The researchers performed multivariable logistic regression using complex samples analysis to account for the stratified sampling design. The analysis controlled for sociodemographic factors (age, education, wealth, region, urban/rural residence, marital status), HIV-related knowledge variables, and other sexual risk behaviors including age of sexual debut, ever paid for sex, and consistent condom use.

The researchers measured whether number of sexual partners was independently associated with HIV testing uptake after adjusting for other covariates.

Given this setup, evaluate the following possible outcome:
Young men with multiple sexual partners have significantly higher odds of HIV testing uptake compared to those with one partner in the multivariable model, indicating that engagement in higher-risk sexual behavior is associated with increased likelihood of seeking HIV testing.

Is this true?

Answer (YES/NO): YES